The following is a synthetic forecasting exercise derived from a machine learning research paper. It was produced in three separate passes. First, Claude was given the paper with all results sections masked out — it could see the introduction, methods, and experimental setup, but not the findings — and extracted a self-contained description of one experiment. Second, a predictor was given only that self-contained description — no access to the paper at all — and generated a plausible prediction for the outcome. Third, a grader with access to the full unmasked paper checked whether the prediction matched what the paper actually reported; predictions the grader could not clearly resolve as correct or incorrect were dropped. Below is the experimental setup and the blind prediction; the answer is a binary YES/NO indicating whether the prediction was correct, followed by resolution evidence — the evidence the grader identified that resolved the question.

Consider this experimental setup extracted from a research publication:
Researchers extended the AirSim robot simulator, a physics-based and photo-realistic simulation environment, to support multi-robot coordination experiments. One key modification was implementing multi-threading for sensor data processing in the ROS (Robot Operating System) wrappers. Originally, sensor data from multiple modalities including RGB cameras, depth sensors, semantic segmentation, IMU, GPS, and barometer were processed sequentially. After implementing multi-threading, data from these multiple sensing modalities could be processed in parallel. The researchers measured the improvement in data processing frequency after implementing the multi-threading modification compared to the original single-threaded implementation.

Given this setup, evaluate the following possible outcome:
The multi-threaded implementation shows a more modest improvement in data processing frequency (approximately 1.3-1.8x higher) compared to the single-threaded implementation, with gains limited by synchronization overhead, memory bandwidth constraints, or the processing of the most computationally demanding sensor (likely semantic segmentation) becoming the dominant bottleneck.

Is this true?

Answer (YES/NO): NO